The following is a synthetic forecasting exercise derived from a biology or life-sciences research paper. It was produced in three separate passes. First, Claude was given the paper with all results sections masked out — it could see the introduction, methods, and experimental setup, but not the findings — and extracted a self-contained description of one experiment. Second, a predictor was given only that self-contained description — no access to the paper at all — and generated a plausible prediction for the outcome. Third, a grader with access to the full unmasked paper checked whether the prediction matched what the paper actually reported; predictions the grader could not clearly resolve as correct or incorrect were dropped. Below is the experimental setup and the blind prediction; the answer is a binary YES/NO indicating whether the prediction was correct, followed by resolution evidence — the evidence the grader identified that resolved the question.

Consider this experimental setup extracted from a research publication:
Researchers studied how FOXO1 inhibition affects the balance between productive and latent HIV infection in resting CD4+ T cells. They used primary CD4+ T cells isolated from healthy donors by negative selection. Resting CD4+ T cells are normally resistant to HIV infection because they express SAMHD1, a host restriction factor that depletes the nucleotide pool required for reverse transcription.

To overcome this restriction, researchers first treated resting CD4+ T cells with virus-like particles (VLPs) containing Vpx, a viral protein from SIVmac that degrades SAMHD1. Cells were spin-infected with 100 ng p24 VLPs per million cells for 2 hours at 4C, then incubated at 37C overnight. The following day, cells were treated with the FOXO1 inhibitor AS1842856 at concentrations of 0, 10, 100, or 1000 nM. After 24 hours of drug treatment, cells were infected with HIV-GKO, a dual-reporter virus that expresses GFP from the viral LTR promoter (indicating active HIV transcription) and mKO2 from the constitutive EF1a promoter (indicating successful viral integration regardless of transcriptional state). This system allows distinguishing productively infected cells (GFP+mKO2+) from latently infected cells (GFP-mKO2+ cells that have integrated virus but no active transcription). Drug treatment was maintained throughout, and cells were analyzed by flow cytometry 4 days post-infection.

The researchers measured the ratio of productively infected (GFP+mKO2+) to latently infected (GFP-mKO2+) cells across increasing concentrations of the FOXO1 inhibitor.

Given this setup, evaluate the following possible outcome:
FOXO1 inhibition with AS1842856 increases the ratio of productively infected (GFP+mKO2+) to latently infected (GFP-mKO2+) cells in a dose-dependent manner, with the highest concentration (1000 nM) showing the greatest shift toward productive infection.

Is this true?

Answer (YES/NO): YES